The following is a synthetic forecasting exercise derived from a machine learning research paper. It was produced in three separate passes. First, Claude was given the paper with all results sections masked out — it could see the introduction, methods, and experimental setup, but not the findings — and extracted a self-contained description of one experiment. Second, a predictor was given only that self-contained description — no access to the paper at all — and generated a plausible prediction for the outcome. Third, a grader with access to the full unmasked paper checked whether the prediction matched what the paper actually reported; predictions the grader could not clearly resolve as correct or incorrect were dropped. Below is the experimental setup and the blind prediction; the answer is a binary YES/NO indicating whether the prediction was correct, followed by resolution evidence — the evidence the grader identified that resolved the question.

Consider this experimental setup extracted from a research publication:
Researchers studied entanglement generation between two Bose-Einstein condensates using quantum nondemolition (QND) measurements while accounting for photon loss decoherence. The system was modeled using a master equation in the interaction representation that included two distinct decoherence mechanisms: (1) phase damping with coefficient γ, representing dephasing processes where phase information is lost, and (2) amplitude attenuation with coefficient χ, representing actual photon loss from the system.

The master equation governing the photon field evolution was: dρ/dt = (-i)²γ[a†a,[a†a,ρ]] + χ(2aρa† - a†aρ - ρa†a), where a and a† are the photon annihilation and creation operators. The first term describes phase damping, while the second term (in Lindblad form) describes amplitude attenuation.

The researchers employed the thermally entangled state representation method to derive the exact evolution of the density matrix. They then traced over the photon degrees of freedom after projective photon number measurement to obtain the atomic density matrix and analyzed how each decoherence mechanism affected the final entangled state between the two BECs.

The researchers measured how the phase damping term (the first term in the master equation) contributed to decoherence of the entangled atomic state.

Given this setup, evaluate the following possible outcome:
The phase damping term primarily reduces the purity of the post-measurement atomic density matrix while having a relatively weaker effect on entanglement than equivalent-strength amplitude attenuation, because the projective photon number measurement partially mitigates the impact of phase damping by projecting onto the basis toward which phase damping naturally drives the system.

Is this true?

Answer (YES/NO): NO